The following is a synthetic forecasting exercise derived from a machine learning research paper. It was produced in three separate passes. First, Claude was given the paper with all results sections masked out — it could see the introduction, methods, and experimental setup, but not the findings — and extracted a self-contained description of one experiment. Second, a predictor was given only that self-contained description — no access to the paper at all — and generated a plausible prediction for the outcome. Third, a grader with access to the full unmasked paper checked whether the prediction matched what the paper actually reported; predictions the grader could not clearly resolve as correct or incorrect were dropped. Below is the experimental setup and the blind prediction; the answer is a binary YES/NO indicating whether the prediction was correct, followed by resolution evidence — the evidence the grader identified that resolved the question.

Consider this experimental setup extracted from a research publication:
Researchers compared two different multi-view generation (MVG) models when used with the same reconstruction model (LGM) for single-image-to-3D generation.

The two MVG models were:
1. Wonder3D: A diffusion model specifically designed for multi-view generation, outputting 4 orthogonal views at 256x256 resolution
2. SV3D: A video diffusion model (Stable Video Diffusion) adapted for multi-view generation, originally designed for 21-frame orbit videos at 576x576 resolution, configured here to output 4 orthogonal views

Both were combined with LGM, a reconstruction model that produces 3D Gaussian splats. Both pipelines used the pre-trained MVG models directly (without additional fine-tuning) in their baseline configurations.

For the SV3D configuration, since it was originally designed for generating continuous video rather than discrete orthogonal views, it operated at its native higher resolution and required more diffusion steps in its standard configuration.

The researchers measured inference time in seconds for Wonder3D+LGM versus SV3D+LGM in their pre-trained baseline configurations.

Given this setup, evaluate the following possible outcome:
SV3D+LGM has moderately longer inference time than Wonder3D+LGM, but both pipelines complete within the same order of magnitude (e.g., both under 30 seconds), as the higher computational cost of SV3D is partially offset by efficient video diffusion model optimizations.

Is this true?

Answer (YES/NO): NO